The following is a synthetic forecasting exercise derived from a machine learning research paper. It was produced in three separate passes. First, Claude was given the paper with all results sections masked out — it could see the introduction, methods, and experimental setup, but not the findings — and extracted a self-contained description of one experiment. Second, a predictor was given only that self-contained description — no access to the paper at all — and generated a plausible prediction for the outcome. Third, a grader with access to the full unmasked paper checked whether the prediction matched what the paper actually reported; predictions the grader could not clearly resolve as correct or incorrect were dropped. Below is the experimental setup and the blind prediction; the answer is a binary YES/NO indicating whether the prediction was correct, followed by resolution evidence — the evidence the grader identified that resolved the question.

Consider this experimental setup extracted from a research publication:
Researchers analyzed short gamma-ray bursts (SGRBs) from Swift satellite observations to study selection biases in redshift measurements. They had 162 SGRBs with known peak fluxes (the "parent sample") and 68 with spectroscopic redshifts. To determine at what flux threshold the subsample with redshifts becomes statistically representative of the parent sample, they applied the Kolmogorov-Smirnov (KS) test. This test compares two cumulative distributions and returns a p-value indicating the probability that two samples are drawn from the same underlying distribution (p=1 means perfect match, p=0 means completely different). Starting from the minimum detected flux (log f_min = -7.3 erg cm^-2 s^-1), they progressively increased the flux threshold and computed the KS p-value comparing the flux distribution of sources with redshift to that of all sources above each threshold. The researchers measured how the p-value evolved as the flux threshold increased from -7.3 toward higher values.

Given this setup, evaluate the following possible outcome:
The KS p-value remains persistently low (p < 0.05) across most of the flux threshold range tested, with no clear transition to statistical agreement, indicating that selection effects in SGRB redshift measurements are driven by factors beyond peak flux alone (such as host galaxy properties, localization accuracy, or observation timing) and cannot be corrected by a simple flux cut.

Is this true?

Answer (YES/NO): NO